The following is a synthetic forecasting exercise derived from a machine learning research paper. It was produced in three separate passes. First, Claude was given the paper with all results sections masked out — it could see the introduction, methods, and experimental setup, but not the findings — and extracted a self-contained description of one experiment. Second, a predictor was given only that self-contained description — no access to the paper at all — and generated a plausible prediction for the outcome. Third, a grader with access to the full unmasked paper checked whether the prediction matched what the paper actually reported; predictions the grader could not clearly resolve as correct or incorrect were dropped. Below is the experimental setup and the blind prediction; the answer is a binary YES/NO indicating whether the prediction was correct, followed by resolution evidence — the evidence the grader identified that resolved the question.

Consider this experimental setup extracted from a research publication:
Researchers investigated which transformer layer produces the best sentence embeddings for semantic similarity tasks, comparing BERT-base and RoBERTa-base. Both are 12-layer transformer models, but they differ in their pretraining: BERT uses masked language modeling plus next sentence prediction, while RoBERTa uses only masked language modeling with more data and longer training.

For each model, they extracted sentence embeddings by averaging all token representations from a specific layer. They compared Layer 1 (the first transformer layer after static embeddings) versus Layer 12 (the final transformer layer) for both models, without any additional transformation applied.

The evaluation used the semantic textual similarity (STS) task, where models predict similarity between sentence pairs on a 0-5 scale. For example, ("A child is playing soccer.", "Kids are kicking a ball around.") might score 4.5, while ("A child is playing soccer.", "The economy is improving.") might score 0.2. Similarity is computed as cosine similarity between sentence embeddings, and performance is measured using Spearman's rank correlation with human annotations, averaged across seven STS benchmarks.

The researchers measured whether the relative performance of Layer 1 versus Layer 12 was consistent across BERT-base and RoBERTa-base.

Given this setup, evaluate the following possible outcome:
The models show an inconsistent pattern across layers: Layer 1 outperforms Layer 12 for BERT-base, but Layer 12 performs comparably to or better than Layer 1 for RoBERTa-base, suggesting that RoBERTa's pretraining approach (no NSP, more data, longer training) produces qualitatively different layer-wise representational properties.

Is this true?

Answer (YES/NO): YES